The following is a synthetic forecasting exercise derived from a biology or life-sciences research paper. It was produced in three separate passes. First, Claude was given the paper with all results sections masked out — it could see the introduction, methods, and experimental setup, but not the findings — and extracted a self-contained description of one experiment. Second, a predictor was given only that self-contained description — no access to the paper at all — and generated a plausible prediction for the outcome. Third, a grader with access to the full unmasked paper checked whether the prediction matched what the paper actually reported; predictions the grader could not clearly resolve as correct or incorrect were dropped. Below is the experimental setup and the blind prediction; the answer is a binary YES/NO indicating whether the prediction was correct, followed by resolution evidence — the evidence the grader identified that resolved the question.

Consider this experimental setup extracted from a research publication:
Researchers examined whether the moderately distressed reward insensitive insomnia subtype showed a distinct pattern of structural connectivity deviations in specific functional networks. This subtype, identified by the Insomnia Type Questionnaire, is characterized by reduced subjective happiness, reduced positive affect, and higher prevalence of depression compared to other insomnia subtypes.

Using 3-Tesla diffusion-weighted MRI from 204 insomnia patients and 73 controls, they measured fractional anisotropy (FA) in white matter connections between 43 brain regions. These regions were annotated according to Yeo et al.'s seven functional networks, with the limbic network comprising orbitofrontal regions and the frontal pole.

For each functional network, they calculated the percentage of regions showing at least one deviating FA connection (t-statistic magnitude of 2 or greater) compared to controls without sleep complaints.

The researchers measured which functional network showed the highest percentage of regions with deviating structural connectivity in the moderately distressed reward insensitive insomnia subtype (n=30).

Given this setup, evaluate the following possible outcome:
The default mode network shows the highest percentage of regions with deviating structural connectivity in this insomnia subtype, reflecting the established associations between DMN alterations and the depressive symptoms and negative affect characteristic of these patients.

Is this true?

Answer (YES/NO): NO